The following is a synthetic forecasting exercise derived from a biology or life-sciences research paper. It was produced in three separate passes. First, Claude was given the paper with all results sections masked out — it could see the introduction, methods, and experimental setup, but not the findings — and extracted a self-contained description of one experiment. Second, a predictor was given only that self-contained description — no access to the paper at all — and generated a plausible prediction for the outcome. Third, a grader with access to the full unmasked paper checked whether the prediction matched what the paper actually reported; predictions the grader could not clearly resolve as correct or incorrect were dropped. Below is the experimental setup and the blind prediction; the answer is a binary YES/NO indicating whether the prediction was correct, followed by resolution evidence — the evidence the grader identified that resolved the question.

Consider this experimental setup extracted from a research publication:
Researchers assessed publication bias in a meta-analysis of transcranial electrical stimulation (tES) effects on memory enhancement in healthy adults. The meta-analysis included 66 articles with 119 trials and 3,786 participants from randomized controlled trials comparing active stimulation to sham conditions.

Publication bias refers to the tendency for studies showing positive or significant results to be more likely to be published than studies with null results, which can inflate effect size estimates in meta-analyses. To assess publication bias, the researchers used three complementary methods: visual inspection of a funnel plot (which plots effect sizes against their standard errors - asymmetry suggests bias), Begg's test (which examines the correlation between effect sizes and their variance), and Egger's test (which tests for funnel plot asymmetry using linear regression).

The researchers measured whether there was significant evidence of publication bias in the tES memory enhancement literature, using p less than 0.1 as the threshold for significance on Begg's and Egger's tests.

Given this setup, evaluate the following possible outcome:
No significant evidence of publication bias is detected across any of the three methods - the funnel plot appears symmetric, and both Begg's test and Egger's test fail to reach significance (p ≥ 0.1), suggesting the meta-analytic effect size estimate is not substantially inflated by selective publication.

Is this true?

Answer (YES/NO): NO